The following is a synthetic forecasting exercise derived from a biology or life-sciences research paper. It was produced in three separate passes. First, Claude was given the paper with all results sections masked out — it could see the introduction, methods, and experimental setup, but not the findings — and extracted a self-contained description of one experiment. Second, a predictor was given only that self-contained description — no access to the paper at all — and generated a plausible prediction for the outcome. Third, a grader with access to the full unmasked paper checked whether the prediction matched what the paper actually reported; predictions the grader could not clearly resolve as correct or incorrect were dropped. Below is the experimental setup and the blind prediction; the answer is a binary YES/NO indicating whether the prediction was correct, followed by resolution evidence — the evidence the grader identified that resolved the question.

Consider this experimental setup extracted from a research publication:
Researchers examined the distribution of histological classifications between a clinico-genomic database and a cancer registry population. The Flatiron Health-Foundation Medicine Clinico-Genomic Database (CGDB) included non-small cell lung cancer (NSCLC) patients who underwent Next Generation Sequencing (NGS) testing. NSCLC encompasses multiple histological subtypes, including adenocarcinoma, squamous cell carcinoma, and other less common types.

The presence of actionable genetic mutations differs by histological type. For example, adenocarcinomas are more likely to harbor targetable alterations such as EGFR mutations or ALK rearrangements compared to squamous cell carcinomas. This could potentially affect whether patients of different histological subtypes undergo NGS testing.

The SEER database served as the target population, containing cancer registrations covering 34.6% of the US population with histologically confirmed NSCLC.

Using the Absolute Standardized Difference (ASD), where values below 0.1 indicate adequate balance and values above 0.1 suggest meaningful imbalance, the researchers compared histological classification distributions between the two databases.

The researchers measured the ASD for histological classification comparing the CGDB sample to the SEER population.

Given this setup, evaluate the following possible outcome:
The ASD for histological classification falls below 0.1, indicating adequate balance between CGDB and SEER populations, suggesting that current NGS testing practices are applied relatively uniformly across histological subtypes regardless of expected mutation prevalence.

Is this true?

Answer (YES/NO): NO